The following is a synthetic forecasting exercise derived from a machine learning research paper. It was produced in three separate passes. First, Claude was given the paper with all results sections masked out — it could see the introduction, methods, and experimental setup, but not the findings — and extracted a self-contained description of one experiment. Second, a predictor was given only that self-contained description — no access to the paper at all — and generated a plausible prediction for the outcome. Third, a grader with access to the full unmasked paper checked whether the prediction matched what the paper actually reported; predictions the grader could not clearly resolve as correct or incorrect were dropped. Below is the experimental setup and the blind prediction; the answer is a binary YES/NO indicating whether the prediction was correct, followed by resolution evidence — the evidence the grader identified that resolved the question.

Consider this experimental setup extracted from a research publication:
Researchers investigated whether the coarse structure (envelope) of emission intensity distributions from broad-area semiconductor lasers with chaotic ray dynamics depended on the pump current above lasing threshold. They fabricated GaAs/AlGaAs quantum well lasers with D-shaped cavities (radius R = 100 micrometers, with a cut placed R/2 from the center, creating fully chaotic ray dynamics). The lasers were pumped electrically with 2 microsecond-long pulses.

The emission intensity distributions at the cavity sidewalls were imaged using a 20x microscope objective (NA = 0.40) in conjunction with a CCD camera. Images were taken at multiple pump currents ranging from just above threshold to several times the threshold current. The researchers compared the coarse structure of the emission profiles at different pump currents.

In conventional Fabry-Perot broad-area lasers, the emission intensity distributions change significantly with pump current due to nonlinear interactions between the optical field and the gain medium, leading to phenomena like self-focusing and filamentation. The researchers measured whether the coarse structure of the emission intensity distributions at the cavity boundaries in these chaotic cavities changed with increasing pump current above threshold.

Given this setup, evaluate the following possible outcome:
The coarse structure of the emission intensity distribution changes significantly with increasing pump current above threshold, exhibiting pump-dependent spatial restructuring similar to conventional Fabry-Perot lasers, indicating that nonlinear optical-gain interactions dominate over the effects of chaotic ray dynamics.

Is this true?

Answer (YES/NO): NO